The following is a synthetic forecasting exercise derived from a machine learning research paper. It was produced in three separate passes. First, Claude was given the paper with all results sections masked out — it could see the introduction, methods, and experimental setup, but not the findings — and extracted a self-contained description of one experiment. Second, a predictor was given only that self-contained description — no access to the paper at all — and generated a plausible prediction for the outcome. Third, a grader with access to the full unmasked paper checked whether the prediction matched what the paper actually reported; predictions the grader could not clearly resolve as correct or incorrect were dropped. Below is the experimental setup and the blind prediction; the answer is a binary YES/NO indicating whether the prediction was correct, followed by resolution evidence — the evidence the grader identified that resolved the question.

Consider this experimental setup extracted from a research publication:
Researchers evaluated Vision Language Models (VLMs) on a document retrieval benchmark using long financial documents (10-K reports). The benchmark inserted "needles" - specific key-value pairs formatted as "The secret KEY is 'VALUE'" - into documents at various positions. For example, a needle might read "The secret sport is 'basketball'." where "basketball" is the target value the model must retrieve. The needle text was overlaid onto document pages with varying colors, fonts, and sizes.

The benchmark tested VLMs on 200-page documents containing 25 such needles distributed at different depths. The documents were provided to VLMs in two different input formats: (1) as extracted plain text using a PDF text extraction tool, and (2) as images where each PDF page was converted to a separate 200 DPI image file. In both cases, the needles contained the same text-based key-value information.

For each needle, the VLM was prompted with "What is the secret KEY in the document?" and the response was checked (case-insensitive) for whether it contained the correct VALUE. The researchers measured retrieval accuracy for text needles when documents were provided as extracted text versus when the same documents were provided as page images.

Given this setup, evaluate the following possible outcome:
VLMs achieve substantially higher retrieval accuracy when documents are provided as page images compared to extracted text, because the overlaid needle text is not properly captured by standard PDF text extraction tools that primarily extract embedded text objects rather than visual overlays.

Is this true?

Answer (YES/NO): NO